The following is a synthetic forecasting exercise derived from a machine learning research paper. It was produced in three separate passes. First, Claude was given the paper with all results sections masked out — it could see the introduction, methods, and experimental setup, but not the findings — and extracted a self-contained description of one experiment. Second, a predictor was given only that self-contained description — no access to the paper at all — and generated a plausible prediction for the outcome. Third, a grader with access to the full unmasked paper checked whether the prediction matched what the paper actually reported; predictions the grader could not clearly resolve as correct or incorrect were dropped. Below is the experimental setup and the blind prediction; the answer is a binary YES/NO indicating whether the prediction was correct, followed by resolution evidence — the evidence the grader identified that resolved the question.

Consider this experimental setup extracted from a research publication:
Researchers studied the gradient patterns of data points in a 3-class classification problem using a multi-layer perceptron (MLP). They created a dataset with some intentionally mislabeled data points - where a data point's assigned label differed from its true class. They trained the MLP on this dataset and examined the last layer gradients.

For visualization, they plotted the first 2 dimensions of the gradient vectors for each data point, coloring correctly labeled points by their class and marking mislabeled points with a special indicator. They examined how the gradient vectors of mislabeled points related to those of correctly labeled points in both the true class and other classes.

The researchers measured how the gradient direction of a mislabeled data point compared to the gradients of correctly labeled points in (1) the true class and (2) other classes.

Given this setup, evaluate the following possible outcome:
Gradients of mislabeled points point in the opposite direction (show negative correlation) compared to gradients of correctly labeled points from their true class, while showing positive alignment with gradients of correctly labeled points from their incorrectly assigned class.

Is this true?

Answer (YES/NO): NO